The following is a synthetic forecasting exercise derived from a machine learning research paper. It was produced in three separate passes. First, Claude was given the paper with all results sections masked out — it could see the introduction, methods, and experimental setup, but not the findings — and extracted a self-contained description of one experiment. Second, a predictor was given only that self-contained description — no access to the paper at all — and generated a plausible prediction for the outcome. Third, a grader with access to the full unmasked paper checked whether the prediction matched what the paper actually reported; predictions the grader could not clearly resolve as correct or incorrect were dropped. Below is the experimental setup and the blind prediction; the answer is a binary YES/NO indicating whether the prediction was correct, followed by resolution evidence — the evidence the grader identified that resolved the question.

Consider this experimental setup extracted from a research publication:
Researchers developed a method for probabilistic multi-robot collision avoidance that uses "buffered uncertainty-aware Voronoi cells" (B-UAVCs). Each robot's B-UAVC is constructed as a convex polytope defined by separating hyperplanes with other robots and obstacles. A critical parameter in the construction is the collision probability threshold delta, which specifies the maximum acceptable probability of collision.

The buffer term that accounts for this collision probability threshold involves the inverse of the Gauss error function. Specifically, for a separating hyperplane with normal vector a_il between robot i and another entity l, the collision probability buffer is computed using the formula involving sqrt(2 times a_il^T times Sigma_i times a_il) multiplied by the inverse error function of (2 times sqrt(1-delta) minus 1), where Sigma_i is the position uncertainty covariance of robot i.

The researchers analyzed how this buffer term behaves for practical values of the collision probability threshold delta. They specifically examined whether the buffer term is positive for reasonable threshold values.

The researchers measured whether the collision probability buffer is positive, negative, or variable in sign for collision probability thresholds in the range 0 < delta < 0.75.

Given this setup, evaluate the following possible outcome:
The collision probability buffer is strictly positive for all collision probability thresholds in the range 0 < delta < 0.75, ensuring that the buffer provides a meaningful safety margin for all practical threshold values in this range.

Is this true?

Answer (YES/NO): YES